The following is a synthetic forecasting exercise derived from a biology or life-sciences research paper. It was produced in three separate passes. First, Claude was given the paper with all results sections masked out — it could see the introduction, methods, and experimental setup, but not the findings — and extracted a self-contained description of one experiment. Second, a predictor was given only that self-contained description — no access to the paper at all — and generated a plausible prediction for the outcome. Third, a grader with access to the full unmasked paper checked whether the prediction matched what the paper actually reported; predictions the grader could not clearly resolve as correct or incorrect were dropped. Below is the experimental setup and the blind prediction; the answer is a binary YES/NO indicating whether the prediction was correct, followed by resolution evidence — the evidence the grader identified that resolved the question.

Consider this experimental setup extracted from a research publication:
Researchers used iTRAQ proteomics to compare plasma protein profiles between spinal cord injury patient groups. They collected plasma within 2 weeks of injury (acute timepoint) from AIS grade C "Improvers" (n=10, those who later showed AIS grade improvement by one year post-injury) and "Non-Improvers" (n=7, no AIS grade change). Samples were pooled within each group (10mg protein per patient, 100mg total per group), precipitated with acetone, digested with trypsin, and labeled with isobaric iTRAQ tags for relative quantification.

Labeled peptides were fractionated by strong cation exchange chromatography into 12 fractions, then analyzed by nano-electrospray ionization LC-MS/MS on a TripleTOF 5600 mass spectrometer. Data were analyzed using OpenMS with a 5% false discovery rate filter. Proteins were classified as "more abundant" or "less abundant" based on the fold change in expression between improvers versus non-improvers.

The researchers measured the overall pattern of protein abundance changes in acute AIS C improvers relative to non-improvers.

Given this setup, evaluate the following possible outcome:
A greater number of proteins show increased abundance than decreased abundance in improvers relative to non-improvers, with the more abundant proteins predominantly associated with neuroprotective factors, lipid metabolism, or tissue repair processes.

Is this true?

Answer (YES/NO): NO